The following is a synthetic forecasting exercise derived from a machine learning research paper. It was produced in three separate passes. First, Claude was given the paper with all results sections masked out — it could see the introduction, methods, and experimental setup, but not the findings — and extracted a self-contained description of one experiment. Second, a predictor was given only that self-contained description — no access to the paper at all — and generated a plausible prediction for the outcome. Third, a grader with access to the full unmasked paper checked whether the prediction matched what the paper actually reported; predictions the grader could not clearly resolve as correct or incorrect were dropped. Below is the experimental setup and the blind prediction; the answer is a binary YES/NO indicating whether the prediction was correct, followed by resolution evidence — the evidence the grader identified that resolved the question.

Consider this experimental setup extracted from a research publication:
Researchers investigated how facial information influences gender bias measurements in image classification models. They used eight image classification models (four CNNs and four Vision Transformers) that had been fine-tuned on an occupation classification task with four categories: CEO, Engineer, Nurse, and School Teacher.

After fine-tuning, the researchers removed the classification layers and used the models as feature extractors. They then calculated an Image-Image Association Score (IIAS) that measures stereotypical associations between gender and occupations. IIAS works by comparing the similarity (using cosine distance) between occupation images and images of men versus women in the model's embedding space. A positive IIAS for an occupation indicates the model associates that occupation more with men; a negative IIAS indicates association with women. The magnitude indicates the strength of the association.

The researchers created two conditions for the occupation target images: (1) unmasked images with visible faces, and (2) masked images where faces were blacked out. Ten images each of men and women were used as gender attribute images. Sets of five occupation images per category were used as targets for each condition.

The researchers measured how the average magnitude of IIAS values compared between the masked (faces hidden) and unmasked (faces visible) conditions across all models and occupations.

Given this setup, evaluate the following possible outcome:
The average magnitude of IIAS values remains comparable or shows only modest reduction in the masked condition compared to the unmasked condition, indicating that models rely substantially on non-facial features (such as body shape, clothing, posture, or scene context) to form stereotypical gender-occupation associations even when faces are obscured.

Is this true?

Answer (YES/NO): NO